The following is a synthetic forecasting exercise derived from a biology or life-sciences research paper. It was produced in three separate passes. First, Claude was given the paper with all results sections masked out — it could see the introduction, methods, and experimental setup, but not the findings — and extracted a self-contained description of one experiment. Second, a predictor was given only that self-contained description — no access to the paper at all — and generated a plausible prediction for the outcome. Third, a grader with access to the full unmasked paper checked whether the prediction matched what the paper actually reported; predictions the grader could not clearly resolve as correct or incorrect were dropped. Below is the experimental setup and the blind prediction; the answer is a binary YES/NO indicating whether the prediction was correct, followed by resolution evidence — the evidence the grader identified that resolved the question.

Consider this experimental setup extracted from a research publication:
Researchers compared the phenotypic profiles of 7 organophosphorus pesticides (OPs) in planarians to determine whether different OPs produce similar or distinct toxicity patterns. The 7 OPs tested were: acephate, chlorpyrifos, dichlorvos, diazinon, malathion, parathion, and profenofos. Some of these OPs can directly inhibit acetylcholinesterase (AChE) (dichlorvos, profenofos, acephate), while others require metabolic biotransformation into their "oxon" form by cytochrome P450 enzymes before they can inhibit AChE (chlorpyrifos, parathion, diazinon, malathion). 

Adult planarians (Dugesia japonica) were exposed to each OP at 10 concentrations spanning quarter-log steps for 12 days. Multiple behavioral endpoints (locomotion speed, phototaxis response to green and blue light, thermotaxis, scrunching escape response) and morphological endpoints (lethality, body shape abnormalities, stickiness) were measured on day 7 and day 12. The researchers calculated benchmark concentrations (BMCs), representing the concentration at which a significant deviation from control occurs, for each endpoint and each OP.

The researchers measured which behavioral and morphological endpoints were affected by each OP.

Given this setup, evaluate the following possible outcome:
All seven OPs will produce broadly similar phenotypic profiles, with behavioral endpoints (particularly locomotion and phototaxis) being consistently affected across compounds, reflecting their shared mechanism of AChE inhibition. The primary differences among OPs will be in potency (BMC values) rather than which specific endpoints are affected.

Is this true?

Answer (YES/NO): NO